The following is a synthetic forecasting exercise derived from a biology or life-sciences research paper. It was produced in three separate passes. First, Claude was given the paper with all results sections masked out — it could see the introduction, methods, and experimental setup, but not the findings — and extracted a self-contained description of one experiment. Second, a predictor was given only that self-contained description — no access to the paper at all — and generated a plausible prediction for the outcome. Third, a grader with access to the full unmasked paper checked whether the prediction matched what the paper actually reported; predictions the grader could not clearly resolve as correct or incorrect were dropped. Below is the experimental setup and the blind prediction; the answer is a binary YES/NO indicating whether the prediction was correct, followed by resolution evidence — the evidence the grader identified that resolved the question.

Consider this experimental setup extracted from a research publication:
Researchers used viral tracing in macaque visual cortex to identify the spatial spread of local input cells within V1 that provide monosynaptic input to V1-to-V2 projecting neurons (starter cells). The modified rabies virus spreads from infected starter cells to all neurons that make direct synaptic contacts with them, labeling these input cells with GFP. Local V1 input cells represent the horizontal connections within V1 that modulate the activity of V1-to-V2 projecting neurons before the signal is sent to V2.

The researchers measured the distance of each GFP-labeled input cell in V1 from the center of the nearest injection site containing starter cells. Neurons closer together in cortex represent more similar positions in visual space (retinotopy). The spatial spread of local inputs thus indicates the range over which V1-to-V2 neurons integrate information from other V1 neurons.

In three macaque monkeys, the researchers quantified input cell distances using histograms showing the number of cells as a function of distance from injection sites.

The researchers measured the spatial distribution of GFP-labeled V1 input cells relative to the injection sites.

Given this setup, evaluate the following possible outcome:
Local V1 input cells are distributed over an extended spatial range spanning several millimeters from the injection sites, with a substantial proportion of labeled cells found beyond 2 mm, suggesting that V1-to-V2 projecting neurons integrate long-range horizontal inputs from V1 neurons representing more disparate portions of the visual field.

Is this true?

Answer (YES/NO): NO